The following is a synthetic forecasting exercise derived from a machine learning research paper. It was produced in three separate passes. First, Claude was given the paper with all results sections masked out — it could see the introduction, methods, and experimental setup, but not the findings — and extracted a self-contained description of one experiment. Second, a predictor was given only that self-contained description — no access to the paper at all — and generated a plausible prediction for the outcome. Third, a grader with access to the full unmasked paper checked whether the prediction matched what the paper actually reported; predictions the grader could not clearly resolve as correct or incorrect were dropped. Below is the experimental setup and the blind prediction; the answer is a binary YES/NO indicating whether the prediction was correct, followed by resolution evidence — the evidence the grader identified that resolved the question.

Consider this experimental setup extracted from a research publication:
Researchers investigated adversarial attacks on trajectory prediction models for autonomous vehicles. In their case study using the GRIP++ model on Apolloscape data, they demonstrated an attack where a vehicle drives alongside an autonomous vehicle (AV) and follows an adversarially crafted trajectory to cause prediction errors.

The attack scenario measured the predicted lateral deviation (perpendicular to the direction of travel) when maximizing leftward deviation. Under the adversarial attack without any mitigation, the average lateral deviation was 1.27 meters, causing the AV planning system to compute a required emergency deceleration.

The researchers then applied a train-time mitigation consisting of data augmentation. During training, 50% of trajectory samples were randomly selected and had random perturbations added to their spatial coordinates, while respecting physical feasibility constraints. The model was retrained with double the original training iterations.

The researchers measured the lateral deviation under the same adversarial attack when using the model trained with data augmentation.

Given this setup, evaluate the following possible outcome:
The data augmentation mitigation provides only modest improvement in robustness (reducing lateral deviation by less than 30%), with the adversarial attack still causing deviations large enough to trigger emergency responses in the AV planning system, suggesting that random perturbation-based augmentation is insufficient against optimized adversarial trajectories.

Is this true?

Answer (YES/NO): NO